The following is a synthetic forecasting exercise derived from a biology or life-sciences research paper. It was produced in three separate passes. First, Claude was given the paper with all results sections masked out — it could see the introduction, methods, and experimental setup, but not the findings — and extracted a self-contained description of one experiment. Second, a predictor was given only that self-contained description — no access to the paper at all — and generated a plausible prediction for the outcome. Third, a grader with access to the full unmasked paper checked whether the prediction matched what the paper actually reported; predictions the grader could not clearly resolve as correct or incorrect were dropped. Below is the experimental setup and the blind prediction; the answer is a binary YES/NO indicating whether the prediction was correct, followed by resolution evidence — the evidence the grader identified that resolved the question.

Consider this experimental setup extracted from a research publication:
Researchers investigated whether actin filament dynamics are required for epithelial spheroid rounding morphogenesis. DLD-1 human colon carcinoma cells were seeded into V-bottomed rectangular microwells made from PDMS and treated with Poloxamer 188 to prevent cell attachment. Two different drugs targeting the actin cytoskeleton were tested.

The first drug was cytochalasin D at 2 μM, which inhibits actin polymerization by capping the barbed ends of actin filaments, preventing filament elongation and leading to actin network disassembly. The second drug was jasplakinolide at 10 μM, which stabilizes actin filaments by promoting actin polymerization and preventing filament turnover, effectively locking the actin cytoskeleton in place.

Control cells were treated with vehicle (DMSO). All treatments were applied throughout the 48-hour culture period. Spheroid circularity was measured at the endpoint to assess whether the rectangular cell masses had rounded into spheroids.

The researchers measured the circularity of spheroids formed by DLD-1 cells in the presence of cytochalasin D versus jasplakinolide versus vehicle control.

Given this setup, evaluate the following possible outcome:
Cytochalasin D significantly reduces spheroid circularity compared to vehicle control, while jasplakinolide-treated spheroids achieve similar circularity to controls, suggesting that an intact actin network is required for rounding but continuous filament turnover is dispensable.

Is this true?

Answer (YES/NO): NO